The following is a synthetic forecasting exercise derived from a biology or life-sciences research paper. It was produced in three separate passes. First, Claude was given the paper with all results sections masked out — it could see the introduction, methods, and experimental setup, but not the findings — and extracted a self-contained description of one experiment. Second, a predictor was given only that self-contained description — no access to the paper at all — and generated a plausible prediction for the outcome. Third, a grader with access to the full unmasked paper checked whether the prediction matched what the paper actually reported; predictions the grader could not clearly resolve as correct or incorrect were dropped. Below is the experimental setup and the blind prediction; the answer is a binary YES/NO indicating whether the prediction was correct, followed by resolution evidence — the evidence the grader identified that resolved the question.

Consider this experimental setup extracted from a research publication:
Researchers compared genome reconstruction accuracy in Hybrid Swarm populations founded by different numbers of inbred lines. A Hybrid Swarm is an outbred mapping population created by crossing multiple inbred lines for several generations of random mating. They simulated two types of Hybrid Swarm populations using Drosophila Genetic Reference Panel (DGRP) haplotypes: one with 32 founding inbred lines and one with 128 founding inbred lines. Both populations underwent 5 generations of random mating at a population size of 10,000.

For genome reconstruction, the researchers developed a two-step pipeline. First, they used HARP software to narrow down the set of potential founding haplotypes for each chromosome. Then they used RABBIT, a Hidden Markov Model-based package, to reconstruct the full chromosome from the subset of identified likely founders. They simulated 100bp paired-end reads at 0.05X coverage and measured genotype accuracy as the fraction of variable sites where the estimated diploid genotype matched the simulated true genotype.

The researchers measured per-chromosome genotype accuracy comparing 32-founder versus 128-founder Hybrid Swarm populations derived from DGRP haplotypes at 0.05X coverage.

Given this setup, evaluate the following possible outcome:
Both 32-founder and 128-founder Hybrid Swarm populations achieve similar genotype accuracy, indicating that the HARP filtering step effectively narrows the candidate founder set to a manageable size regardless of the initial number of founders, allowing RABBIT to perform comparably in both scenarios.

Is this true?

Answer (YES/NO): NO